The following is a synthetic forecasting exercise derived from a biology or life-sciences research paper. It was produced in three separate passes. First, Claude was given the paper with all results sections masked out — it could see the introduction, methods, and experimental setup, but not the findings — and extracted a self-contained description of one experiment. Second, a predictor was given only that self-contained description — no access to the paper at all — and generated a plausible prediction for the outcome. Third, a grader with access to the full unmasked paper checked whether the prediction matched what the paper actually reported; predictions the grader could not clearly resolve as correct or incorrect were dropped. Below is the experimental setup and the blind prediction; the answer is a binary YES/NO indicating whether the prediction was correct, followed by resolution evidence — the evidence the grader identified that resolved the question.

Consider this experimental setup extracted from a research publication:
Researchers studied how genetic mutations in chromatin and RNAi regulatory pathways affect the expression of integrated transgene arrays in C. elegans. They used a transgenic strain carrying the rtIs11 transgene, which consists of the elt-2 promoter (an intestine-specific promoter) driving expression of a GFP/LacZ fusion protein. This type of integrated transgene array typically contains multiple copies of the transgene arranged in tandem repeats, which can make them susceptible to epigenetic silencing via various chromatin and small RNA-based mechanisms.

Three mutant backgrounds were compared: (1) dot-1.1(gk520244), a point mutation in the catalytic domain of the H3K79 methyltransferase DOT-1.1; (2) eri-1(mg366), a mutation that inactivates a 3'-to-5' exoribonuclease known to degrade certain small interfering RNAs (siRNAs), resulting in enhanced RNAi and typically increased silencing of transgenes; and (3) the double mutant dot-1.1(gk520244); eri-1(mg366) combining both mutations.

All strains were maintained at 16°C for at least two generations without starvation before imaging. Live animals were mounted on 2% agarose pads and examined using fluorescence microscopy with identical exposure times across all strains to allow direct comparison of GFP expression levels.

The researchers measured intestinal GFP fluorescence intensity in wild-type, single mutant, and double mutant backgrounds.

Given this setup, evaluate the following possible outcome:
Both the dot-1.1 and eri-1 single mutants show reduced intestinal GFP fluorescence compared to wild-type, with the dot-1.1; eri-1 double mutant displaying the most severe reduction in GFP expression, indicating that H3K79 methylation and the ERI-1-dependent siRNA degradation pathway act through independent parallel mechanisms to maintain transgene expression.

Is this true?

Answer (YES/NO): NO